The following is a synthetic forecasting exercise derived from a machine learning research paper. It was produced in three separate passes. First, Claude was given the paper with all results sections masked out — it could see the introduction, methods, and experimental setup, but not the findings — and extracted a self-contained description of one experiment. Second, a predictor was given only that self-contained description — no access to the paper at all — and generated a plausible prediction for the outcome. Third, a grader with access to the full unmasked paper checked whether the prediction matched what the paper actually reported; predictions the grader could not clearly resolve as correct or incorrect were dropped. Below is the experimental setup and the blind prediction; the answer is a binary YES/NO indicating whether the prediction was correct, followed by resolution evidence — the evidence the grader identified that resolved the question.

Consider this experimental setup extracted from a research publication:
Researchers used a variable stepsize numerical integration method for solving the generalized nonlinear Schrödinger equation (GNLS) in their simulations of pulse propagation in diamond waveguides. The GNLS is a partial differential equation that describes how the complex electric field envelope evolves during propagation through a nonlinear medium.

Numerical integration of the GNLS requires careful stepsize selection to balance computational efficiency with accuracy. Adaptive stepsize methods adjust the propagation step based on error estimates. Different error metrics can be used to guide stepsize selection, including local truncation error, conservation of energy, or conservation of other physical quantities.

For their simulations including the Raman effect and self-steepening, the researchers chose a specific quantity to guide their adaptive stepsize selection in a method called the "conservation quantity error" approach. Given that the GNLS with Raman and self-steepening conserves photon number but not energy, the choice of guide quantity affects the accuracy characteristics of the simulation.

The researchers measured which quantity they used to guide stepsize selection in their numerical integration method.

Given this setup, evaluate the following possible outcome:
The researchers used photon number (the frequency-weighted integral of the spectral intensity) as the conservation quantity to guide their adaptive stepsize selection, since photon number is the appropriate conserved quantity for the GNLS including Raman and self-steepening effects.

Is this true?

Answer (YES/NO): YES